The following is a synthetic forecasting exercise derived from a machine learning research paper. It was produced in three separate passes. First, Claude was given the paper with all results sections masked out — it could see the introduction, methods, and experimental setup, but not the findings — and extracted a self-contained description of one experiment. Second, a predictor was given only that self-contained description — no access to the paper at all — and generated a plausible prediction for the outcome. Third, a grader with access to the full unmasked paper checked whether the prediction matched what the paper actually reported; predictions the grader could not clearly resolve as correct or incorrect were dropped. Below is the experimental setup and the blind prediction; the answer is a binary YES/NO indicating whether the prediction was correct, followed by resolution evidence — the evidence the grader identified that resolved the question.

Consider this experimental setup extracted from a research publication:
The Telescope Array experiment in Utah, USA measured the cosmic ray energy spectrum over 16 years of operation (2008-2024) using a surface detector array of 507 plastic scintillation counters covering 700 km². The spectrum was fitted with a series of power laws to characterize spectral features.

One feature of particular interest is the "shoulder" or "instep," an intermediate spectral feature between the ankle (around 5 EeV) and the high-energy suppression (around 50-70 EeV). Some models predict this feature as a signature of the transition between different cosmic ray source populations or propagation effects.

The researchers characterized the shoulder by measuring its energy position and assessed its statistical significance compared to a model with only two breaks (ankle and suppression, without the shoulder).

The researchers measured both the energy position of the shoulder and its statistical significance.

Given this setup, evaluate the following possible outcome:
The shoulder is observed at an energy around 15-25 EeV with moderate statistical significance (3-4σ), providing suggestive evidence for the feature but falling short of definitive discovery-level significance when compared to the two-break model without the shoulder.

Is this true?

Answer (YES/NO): NO